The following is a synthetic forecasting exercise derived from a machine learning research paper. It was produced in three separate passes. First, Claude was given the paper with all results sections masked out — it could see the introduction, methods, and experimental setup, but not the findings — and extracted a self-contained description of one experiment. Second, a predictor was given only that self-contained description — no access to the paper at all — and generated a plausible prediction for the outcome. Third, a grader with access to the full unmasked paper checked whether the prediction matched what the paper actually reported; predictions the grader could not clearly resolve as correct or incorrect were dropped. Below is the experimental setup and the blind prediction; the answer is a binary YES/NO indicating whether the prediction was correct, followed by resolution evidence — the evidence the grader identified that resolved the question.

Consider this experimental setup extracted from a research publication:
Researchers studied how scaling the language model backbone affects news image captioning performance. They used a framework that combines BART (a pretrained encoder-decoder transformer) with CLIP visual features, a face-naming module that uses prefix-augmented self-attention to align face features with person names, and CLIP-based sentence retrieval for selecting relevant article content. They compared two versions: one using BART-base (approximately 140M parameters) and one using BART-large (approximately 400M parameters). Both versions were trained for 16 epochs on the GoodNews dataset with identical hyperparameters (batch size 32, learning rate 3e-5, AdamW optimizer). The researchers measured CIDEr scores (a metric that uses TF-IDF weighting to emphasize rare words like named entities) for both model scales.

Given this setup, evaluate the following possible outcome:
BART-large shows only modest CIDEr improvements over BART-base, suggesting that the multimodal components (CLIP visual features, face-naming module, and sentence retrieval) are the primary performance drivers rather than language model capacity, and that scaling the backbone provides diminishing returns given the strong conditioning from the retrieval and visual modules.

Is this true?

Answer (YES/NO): NO